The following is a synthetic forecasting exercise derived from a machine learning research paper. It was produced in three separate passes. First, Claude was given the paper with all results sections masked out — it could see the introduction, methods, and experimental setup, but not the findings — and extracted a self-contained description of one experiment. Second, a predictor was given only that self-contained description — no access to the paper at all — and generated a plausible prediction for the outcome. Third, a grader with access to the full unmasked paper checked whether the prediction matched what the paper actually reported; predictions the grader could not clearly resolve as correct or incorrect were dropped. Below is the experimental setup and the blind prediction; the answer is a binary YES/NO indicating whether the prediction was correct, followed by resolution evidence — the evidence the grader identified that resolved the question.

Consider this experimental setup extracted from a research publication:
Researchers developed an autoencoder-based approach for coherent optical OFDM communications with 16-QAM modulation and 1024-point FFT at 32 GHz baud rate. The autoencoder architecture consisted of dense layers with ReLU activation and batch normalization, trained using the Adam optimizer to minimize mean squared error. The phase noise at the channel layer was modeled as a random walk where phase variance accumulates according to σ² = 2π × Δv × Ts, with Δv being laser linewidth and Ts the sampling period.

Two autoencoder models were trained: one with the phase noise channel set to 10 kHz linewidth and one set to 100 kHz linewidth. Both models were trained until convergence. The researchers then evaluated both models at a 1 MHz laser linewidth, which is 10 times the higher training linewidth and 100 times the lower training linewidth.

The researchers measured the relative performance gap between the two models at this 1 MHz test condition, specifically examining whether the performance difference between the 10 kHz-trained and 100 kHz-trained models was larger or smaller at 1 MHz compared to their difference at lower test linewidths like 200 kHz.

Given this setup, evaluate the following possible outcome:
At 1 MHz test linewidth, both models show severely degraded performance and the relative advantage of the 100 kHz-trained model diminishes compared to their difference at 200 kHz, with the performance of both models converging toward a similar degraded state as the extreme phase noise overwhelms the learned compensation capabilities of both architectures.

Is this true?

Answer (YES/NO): NO